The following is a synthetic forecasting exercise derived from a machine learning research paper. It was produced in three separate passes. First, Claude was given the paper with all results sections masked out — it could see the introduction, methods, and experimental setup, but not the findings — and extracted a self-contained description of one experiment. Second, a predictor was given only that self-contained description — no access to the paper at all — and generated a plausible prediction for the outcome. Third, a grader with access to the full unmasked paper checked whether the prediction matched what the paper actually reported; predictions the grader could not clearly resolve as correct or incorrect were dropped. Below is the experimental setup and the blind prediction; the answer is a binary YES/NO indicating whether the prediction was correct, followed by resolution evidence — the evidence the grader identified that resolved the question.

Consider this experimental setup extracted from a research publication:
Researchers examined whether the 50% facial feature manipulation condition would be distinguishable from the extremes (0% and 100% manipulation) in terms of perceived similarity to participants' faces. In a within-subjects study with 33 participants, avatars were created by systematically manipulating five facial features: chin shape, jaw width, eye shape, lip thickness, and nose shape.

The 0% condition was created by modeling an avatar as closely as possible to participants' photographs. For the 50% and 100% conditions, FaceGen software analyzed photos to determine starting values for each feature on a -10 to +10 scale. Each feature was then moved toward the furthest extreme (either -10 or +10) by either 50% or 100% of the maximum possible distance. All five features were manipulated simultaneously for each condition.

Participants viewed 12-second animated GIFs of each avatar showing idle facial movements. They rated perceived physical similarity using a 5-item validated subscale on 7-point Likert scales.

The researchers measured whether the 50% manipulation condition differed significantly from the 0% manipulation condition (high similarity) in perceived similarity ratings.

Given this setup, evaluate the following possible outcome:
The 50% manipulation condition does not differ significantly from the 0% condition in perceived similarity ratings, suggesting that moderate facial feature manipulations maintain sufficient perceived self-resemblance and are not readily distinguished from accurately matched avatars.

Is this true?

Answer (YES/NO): YES